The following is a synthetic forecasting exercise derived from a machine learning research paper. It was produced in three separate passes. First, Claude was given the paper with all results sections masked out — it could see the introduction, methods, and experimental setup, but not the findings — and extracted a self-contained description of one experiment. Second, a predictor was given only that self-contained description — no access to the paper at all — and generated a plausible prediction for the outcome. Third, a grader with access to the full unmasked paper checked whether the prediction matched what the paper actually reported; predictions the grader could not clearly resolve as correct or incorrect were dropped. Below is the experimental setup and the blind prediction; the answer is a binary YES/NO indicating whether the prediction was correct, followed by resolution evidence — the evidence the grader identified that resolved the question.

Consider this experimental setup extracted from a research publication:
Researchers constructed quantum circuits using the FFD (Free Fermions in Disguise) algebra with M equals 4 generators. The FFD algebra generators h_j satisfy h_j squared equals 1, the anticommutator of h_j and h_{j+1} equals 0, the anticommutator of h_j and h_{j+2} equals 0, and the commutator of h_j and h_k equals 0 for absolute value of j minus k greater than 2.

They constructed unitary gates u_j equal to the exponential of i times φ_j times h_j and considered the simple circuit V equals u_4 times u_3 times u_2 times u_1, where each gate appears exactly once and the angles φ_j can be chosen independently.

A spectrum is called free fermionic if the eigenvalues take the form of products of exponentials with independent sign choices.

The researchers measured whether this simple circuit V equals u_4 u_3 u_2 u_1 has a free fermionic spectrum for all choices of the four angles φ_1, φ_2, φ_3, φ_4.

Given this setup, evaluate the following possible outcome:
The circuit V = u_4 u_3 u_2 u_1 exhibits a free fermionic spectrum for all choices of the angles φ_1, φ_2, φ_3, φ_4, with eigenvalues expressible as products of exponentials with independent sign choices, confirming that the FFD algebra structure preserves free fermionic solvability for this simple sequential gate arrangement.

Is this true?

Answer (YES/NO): NO